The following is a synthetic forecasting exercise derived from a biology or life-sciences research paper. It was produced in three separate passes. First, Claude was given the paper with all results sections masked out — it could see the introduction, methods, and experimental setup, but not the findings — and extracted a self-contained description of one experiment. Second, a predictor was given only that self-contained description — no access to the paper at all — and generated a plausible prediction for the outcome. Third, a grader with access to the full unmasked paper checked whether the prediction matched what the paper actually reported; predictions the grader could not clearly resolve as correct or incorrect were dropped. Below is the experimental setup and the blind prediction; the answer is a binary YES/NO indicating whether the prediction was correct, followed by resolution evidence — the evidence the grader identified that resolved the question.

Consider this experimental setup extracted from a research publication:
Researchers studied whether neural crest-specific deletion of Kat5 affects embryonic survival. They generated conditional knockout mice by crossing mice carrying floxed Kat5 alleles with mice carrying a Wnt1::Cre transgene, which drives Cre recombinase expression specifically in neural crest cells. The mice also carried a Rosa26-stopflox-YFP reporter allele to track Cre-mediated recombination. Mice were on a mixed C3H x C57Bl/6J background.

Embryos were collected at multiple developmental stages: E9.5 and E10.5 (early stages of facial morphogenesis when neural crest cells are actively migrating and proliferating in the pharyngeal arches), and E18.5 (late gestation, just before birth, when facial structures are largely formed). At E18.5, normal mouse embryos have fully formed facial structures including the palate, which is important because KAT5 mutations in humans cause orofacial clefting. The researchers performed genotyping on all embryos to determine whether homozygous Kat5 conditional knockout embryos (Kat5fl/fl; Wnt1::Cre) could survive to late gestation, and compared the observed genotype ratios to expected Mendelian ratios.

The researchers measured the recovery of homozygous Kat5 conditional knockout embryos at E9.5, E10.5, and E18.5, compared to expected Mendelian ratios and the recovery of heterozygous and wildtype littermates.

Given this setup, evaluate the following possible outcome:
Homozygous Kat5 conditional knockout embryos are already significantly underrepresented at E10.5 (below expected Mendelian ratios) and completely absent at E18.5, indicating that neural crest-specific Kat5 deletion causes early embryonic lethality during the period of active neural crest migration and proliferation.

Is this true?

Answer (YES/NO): NO